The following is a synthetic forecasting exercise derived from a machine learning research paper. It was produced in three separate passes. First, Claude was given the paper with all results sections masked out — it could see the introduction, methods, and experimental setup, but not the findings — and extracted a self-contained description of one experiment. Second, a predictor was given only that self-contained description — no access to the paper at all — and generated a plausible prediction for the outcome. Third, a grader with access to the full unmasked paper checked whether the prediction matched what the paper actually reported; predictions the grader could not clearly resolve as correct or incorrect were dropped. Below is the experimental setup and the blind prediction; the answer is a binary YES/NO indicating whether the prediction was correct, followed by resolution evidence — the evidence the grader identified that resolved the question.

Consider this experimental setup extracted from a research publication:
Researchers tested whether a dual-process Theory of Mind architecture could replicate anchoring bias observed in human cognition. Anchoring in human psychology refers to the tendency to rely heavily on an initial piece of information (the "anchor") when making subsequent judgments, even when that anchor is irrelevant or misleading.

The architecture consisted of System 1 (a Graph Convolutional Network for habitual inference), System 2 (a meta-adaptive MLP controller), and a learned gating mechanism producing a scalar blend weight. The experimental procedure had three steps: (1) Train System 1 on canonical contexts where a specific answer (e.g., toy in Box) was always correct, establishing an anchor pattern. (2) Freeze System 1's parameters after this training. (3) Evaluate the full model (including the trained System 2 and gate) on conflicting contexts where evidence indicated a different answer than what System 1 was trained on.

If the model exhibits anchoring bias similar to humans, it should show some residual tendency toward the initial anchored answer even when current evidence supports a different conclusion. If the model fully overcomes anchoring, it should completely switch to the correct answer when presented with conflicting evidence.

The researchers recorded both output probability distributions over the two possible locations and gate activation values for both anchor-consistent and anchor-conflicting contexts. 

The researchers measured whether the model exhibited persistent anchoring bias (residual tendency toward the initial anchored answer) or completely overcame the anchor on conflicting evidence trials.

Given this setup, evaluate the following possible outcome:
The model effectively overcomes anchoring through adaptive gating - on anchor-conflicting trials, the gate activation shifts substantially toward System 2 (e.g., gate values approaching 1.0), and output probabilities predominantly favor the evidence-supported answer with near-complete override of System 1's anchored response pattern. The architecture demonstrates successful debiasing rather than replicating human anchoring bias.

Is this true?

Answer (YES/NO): NO